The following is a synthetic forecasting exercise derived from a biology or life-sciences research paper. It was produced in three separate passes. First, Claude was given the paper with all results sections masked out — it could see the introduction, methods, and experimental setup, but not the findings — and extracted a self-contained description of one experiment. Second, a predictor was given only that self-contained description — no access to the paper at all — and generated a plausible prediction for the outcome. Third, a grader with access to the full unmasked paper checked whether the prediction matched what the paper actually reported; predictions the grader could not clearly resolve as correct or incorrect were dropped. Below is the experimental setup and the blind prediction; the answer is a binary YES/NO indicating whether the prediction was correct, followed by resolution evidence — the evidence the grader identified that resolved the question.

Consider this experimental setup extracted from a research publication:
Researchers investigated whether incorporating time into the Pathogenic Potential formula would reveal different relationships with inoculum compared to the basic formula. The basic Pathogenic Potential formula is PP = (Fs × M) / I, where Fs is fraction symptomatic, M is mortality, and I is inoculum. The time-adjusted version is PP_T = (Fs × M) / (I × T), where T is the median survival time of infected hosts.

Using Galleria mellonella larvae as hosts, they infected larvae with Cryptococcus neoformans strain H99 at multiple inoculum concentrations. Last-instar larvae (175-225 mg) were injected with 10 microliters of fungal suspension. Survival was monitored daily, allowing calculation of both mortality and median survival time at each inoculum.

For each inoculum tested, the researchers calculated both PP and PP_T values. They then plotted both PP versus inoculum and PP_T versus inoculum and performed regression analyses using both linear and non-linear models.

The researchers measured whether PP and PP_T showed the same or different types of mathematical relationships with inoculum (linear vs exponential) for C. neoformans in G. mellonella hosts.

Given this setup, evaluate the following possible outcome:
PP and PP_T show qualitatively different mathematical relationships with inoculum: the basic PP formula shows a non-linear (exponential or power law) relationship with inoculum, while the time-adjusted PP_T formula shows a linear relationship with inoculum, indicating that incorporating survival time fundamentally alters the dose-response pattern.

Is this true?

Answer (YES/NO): NO